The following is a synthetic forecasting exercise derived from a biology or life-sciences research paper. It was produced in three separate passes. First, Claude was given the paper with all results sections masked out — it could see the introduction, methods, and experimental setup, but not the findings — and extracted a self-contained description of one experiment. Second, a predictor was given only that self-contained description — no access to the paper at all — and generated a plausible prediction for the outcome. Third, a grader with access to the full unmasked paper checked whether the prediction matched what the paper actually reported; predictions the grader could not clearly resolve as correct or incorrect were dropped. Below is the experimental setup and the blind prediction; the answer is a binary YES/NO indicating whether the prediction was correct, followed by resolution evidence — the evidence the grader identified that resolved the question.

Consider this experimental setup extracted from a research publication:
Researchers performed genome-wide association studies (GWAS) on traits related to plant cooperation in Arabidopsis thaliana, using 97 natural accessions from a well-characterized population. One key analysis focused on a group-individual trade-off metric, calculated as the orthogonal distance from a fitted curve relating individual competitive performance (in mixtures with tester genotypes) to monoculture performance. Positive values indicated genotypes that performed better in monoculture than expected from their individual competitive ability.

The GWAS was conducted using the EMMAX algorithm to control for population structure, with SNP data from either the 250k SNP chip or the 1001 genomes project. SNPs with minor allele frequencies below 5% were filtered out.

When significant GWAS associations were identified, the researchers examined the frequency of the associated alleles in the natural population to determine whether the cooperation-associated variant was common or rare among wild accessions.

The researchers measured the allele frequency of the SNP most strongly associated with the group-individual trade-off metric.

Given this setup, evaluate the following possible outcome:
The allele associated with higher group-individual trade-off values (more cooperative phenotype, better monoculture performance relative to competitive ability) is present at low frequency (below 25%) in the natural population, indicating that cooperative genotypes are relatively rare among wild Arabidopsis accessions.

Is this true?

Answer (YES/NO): YES